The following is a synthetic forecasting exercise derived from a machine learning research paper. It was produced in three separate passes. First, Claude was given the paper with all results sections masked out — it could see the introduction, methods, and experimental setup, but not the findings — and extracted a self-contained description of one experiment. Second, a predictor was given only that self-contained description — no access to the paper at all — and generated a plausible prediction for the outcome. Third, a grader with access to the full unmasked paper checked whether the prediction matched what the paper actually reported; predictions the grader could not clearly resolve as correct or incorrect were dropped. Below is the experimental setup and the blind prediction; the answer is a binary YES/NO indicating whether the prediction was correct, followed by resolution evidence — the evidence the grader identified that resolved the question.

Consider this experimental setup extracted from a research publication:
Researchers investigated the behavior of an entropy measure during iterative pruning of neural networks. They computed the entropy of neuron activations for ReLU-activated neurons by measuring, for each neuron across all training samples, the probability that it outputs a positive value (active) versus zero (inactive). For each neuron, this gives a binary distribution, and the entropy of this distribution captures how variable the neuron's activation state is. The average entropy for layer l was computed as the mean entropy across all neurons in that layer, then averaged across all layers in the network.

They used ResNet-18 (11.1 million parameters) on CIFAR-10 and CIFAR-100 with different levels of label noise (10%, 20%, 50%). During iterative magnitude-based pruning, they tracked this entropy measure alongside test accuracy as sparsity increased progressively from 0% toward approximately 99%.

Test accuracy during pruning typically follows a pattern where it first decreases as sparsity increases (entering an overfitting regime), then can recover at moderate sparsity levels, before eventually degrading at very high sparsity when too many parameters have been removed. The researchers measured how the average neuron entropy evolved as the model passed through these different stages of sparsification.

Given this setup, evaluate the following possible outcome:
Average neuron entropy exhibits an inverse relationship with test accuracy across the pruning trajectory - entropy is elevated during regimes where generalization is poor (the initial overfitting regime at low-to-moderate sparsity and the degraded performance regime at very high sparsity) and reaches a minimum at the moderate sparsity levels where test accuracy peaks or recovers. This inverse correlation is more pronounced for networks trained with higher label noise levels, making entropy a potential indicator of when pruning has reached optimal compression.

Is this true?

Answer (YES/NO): NO